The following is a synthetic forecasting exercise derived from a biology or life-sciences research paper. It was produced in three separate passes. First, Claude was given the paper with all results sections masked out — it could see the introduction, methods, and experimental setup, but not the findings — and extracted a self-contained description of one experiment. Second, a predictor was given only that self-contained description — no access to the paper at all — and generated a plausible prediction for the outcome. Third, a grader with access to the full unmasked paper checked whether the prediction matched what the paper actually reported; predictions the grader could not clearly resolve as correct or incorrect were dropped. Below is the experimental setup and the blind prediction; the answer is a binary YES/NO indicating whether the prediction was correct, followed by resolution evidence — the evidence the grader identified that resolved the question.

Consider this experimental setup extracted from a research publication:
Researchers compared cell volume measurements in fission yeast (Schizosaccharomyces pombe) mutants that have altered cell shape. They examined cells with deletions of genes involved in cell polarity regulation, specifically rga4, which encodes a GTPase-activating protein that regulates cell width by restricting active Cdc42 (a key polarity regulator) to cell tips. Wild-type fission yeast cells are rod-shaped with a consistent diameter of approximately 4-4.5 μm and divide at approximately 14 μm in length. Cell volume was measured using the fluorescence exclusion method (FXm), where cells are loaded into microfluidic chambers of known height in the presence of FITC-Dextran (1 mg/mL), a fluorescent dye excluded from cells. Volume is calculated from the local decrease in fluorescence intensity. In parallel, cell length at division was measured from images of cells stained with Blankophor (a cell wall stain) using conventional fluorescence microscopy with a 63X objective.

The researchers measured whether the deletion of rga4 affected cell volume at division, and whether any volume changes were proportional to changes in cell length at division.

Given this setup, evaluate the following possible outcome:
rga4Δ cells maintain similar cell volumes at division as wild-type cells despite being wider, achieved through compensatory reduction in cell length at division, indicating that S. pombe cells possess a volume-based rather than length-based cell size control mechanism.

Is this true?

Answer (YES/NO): NO